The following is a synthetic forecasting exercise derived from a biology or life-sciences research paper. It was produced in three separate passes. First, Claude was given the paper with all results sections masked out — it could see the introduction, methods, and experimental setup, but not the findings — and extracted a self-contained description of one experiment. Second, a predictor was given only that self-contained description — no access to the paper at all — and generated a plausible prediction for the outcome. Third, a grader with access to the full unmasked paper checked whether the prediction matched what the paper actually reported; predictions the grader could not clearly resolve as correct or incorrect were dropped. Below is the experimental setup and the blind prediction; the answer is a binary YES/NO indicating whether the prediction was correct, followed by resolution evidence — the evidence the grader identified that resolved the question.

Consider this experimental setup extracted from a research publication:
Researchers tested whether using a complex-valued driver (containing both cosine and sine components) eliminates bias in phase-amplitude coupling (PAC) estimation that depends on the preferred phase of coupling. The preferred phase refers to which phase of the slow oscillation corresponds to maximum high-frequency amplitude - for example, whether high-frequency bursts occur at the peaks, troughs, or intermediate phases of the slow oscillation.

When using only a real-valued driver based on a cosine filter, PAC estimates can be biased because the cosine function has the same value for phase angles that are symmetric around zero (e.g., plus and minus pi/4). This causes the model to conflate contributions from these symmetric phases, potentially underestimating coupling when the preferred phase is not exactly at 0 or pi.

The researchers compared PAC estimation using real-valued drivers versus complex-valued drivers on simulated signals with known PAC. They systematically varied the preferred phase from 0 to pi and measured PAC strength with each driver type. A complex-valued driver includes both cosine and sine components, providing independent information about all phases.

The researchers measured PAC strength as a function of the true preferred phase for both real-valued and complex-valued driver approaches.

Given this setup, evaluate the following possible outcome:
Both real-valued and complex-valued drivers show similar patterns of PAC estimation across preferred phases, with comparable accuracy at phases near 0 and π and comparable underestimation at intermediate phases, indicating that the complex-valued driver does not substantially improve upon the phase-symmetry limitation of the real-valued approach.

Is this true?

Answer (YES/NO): NO